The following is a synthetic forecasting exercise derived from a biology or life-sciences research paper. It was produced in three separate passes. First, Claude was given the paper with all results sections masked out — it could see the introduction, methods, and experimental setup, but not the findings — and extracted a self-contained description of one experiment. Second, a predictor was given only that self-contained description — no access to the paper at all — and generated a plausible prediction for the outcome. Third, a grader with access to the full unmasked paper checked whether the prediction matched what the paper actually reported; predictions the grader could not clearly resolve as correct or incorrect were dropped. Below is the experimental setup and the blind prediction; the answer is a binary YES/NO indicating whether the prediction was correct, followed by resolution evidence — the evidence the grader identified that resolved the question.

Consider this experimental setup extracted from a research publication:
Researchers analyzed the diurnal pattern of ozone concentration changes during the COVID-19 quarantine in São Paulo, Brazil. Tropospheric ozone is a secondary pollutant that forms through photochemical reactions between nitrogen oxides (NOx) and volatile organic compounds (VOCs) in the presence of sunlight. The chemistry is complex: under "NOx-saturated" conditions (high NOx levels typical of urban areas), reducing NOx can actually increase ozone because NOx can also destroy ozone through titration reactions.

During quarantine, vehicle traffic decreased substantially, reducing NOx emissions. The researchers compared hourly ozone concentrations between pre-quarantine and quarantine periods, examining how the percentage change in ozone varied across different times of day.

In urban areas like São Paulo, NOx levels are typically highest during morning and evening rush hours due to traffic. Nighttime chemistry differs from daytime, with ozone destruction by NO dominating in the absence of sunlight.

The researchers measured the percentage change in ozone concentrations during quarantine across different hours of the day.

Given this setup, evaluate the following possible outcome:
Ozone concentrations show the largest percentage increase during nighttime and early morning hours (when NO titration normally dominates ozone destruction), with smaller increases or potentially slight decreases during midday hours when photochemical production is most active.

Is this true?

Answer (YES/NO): YES